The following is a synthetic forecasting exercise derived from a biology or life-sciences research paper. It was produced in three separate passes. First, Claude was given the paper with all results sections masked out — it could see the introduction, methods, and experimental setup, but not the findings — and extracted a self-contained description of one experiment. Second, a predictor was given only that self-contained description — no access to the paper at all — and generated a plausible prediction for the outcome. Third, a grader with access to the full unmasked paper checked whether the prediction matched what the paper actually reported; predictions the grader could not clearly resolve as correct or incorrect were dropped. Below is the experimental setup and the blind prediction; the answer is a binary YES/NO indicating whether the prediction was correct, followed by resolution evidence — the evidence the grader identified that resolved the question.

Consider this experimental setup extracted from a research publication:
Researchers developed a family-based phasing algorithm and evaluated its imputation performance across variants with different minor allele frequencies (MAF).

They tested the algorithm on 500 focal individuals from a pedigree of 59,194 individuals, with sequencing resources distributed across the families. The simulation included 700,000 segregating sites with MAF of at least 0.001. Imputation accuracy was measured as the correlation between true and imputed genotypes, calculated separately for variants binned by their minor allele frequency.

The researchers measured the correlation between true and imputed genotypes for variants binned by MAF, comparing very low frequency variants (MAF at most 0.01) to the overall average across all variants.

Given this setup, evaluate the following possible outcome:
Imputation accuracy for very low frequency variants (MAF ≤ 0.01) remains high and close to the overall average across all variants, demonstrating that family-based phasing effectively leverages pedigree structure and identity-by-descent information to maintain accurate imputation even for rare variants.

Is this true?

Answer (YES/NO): NO